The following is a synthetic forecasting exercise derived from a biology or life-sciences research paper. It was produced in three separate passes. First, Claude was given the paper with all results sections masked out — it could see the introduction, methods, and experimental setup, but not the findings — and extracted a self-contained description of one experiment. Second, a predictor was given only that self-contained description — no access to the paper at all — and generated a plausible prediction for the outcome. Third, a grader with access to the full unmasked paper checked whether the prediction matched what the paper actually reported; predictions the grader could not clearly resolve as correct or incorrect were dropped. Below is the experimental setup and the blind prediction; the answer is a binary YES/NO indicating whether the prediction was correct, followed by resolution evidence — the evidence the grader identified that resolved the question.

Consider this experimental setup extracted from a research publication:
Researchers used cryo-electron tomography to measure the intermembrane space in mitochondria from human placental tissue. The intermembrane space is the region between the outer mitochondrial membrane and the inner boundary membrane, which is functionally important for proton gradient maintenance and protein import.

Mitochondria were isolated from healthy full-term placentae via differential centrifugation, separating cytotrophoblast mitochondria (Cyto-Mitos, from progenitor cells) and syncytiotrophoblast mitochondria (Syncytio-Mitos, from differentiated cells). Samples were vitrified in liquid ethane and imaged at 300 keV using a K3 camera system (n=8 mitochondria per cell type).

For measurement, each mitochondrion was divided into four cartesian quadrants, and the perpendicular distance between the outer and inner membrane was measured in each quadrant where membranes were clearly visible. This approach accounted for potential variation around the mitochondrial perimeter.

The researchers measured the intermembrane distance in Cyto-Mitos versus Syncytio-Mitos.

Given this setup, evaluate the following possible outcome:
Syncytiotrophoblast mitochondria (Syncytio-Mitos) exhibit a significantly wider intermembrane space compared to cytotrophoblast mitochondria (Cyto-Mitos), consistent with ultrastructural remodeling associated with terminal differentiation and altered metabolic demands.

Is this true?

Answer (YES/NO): YES